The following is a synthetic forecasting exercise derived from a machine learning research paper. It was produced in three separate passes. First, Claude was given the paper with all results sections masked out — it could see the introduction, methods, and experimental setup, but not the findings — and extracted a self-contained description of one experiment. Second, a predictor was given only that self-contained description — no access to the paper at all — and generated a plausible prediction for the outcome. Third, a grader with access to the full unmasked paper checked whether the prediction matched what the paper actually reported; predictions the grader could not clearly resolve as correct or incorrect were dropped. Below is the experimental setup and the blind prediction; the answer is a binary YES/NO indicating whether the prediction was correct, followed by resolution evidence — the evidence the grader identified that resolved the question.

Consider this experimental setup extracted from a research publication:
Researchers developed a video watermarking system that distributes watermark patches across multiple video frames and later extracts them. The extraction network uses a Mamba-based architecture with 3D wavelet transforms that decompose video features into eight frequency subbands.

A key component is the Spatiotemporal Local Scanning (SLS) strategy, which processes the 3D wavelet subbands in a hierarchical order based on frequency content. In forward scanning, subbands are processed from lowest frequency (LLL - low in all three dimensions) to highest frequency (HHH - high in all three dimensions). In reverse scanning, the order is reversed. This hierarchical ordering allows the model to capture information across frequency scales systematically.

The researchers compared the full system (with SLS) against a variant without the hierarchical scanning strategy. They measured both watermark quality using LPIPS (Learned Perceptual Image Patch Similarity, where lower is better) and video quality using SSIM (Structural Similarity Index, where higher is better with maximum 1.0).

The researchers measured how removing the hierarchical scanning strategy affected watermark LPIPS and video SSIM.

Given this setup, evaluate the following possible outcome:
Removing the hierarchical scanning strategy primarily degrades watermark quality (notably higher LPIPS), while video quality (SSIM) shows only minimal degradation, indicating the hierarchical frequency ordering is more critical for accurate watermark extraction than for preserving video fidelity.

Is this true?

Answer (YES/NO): NO